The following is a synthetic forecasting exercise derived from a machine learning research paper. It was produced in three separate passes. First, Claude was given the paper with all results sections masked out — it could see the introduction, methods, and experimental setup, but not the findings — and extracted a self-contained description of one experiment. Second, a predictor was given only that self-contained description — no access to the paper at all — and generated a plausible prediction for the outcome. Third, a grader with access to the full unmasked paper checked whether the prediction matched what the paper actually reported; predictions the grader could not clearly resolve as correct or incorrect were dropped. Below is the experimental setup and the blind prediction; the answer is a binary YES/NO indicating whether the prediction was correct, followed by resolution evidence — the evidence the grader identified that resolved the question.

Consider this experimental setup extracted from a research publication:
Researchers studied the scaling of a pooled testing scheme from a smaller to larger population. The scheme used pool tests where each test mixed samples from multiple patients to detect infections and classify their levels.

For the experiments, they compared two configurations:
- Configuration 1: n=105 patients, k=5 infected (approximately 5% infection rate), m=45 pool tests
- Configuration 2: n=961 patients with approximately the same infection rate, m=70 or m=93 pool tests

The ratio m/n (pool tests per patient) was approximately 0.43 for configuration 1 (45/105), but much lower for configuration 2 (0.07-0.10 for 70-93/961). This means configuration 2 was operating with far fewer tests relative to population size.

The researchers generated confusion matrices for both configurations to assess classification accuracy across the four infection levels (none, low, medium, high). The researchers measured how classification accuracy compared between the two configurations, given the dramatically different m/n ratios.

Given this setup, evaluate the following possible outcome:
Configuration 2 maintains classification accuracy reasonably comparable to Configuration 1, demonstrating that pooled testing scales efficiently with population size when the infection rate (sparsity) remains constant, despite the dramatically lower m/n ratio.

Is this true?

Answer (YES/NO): YES